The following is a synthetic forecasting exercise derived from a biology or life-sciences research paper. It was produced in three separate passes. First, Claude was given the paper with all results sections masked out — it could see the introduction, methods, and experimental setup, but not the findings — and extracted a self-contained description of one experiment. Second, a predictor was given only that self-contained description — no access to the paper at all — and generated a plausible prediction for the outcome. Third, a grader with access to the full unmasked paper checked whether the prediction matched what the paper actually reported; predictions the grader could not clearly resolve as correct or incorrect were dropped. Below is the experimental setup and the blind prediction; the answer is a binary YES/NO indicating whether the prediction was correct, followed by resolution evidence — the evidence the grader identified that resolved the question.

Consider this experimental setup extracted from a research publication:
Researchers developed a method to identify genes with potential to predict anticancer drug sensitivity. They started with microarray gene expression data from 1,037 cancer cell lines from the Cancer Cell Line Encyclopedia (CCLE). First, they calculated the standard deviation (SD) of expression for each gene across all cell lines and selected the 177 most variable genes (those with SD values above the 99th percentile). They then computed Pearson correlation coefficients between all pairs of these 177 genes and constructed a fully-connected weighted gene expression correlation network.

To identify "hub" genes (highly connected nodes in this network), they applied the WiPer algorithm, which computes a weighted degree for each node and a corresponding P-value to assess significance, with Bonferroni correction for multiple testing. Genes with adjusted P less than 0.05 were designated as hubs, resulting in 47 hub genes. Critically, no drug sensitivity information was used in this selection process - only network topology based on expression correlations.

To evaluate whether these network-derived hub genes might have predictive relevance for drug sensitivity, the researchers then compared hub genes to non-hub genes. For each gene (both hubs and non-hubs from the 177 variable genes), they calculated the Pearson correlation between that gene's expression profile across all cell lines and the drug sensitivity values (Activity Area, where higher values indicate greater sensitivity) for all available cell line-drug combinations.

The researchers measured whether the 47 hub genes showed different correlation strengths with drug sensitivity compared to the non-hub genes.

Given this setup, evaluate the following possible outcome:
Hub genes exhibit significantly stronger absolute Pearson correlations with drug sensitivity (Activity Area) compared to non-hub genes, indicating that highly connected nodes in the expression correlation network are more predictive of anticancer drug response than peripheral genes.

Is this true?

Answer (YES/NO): YES